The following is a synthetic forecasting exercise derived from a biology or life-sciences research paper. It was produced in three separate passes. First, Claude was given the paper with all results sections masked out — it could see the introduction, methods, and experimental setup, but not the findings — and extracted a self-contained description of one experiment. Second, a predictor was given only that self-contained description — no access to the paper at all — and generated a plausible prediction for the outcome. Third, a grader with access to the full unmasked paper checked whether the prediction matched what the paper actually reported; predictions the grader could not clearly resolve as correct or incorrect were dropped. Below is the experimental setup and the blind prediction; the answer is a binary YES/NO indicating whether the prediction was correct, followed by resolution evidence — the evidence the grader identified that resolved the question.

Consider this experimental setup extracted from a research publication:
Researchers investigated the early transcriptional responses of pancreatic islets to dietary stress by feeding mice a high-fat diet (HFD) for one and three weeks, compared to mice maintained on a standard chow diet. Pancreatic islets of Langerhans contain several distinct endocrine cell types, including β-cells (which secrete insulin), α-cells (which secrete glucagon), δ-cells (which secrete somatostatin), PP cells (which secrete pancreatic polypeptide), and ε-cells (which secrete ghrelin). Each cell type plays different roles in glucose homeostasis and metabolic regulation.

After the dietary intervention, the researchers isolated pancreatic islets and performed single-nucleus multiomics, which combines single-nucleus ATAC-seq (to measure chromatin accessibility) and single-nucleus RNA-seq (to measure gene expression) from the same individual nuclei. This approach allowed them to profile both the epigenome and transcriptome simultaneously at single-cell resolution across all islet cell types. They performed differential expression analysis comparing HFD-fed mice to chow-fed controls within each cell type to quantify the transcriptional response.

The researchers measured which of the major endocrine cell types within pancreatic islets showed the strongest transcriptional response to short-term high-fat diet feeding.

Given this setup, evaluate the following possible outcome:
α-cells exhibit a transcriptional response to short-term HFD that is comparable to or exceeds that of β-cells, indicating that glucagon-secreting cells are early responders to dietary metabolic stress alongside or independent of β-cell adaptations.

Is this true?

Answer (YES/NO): NO